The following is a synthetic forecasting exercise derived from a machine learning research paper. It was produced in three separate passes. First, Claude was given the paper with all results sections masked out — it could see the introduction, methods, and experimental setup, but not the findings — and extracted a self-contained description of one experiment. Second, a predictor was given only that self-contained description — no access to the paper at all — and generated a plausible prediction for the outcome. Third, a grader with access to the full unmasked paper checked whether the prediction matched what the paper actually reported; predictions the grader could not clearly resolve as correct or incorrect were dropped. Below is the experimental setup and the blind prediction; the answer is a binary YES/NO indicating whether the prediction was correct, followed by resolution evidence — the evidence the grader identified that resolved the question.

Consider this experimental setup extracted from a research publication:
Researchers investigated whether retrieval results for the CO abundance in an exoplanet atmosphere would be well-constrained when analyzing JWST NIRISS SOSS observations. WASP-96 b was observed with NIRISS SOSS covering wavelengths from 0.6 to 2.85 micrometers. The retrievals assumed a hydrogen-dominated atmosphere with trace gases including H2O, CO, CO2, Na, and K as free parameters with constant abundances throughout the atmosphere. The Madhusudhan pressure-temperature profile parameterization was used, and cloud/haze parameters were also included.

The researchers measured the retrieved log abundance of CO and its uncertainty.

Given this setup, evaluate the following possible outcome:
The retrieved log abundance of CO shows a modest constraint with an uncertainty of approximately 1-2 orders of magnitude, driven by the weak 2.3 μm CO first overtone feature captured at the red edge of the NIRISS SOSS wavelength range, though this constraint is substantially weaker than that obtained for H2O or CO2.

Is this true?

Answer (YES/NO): NO